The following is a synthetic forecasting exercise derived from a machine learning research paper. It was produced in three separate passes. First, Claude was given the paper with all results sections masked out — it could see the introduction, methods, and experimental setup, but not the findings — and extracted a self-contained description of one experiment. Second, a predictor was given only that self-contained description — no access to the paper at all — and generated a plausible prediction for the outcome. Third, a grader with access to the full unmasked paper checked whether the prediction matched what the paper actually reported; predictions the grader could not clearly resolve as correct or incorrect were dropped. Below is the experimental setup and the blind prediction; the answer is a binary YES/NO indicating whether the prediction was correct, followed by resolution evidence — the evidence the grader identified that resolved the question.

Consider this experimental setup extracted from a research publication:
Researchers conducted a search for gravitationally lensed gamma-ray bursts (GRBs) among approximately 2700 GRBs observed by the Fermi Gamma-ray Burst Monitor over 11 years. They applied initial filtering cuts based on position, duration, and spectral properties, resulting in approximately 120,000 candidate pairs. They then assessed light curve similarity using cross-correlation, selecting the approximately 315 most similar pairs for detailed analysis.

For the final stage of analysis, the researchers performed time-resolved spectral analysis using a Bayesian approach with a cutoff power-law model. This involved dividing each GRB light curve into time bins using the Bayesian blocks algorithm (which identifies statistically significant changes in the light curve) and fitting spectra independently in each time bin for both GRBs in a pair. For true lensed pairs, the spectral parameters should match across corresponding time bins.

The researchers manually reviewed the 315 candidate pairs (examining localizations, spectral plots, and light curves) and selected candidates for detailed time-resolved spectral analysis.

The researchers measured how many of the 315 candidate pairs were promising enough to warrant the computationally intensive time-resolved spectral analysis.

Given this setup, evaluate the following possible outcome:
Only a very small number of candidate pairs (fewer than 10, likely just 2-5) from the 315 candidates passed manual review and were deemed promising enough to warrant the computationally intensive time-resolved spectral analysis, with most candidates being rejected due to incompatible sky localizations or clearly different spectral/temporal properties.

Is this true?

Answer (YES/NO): NO